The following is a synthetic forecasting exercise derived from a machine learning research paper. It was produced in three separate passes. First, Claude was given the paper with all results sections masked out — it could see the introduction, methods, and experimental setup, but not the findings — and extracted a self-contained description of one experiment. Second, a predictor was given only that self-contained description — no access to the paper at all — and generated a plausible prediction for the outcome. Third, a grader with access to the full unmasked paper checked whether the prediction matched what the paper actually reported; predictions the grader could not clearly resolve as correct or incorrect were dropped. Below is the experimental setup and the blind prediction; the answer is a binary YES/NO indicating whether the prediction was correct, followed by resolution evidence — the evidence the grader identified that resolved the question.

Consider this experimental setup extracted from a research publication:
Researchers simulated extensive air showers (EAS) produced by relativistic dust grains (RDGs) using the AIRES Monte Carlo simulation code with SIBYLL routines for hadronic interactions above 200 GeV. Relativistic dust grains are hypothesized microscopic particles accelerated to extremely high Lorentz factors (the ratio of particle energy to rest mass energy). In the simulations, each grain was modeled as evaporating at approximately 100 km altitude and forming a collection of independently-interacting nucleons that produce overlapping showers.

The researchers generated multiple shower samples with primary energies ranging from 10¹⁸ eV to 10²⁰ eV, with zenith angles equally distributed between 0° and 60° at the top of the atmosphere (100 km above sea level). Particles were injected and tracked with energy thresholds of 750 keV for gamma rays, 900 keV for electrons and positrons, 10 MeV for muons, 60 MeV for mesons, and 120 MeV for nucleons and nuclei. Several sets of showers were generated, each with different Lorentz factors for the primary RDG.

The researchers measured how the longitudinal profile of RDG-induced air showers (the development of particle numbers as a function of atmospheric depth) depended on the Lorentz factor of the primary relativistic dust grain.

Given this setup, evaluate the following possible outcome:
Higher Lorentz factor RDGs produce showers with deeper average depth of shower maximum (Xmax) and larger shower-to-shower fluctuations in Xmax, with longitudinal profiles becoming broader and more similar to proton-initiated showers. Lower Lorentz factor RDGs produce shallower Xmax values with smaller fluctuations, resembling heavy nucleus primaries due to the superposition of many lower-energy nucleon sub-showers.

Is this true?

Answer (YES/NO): NO